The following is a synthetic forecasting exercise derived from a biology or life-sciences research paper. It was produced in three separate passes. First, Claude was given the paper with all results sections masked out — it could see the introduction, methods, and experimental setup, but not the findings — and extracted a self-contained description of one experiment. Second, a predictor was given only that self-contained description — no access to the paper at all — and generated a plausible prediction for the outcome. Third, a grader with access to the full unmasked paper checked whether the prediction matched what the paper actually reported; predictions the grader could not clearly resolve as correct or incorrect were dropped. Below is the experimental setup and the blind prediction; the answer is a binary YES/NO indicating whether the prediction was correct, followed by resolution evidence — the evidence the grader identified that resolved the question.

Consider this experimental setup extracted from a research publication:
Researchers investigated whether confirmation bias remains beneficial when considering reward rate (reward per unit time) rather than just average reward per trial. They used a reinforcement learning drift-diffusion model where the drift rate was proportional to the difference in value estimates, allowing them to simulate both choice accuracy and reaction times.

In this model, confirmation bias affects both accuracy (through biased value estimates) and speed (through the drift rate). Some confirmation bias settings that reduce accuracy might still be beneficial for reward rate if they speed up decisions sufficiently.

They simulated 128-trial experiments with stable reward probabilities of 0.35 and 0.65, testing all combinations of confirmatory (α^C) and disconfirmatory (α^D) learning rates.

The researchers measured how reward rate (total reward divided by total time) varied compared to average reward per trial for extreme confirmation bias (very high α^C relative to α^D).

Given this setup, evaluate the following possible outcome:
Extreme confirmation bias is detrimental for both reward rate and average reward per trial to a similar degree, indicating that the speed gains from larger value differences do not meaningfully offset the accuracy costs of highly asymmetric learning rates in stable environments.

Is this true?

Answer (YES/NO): NO